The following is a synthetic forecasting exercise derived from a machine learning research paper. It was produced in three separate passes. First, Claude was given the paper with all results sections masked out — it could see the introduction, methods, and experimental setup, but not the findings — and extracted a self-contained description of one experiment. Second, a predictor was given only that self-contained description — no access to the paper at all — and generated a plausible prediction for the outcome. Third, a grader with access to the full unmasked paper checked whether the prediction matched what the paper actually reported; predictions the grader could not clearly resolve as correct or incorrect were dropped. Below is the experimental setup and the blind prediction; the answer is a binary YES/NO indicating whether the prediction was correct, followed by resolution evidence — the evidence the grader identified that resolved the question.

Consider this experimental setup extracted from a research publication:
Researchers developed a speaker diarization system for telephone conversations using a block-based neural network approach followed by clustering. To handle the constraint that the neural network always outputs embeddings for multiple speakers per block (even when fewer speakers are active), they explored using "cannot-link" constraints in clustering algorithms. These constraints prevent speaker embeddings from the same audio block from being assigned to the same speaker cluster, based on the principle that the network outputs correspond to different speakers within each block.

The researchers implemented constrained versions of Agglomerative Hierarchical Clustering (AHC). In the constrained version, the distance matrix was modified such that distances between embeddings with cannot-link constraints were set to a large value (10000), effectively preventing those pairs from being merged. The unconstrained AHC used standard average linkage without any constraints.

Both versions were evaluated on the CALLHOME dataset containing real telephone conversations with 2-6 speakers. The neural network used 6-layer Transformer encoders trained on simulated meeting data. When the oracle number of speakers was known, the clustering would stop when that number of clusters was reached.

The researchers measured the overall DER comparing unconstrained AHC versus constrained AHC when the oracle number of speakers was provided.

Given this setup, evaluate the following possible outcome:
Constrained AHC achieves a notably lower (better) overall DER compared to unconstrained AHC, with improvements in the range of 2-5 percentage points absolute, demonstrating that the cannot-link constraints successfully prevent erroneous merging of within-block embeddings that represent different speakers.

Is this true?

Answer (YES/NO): NO